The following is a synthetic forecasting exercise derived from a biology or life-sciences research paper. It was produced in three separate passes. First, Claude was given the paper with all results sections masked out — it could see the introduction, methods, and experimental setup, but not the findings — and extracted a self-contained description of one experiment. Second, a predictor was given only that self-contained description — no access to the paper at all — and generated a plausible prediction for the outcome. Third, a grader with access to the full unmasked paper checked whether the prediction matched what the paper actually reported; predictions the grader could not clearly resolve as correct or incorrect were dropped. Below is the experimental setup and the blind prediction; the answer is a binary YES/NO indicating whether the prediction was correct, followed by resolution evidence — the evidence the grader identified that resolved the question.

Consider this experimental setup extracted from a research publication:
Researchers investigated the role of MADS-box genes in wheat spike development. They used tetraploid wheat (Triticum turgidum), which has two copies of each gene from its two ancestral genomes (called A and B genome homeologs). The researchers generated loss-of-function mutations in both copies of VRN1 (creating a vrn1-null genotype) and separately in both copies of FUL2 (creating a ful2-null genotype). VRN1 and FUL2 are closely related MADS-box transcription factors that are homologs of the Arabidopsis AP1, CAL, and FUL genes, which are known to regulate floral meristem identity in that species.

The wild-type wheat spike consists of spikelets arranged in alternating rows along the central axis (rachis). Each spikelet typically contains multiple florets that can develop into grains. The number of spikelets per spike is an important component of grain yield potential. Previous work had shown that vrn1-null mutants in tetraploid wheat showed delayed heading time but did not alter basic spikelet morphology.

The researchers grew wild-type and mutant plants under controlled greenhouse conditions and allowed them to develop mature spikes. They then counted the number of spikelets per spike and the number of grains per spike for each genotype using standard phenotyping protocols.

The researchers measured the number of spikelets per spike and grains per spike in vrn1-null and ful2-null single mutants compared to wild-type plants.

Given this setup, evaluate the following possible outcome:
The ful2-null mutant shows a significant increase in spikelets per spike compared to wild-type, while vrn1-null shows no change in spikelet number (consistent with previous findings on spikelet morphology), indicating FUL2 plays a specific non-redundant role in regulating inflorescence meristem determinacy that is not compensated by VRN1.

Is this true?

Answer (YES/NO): NO